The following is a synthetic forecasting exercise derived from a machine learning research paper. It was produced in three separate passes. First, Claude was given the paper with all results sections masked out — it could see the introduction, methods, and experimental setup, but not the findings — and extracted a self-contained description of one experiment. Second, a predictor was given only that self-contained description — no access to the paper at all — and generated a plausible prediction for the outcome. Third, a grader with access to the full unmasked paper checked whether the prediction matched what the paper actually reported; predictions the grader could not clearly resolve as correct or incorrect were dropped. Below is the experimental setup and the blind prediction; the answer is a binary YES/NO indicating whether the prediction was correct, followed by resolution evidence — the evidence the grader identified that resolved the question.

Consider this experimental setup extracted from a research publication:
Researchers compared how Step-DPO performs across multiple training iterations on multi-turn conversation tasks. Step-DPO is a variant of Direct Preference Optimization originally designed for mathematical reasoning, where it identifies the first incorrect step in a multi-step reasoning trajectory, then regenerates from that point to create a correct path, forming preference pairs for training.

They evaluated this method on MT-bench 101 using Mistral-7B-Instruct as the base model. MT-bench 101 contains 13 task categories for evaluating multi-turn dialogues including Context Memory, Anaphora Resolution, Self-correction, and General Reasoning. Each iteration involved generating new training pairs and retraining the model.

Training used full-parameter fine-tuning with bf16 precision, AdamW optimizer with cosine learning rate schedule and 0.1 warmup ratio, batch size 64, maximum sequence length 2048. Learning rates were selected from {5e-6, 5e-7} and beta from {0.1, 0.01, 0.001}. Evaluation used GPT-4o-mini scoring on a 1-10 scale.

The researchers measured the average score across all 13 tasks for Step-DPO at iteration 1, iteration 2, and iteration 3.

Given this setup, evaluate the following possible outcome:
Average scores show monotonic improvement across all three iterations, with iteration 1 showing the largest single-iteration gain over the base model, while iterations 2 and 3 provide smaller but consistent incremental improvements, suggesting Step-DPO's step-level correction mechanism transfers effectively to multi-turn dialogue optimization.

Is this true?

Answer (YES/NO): NO